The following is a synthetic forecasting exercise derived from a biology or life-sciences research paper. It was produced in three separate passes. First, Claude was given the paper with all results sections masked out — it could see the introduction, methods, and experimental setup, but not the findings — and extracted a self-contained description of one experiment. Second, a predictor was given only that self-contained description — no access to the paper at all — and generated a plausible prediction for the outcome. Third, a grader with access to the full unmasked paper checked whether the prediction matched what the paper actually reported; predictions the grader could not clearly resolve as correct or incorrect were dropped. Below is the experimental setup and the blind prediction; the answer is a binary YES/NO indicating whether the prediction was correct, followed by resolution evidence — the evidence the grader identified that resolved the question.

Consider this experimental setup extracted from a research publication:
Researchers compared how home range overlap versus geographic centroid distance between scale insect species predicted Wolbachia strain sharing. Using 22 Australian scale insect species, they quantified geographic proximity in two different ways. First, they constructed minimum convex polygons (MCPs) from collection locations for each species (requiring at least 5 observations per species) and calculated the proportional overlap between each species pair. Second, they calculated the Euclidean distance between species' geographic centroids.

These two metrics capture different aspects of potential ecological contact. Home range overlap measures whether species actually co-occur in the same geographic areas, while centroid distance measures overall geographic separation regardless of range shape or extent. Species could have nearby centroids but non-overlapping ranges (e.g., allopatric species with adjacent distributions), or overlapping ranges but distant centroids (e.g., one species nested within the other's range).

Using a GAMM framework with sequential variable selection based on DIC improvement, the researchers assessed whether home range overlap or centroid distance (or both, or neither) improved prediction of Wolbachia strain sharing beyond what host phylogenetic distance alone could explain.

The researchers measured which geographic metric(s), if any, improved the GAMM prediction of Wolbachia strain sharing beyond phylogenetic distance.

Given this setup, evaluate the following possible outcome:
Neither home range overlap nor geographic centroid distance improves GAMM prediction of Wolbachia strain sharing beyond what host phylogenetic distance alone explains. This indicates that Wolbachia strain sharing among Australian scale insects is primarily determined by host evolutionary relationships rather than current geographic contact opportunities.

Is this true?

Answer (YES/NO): NO